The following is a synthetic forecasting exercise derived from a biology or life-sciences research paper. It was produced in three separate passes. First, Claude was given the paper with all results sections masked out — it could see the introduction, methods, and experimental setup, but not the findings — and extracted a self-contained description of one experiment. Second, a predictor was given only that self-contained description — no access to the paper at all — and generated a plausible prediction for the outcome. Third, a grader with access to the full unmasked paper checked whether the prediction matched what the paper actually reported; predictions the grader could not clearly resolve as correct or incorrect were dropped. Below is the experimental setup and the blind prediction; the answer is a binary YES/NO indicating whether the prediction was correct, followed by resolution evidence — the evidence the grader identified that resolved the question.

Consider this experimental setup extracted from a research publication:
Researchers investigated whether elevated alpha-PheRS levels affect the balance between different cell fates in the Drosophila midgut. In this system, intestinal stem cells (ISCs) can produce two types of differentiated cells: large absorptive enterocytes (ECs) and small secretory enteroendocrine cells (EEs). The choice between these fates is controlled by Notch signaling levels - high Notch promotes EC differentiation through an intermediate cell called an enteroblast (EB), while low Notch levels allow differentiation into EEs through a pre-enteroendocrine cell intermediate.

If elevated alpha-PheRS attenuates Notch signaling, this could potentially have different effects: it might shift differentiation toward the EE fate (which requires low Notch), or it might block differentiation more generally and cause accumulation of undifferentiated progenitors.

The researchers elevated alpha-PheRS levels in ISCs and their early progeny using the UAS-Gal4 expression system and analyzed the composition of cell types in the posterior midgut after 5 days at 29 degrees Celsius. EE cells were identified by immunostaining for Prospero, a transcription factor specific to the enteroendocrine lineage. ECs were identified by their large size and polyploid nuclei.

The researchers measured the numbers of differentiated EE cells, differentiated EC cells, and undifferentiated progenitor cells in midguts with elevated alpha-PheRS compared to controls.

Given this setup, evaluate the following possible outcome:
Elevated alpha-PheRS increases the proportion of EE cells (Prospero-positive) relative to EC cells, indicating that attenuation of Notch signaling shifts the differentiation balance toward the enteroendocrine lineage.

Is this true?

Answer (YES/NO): YES